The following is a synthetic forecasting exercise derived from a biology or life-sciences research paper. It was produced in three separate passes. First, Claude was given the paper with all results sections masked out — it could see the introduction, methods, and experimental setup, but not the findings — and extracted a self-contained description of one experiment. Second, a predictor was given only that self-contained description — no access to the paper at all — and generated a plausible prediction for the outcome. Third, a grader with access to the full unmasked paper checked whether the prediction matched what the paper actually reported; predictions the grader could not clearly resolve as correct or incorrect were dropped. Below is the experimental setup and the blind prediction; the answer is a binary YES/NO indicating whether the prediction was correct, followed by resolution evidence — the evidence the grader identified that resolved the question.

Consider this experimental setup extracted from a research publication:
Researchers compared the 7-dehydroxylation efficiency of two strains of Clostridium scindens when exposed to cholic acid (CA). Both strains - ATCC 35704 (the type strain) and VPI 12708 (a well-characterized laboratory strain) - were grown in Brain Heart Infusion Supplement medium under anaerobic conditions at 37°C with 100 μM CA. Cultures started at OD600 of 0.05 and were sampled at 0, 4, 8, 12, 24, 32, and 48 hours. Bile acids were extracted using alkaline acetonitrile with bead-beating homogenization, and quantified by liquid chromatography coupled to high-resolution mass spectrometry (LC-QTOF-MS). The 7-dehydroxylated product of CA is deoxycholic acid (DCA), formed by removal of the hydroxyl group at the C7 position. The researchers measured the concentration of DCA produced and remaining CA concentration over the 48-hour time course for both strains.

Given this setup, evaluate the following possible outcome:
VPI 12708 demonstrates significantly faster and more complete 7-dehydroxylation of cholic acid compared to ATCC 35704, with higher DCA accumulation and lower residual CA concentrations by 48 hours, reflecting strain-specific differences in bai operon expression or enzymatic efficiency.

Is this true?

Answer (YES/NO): NO